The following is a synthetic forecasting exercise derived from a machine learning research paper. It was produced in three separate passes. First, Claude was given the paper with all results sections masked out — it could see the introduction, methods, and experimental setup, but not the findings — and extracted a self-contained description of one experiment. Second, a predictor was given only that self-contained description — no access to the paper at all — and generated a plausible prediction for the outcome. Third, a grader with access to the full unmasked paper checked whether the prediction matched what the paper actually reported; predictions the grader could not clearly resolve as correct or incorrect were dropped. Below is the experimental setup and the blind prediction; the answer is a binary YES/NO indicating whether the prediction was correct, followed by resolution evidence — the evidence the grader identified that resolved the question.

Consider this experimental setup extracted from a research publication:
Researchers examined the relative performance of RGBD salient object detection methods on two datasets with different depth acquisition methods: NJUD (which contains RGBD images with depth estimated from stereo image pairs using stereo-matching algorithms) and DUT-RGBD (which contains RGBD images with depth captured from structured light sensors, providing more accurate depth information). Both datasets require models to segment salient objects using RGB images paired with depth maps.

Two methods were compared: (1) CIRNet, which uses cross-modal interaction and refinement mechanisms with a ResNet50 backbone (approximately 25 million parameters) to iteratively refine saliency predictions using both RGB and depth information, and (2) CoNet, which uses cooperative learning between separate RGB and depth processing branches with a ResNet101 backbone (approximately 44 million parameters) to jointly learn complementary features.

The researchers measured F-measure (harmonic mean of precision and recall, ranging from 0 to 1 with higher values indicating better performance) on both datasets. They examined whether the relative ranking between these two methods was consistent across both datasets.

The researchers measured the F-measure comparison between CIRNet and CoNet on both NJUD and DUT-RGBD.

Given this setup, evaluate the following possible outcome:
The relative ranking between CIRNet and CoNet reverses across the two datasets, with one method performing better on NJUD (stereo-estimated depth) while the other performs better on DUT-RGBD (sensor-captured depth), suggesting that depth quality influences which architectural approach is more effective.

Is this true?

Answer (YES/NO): NO